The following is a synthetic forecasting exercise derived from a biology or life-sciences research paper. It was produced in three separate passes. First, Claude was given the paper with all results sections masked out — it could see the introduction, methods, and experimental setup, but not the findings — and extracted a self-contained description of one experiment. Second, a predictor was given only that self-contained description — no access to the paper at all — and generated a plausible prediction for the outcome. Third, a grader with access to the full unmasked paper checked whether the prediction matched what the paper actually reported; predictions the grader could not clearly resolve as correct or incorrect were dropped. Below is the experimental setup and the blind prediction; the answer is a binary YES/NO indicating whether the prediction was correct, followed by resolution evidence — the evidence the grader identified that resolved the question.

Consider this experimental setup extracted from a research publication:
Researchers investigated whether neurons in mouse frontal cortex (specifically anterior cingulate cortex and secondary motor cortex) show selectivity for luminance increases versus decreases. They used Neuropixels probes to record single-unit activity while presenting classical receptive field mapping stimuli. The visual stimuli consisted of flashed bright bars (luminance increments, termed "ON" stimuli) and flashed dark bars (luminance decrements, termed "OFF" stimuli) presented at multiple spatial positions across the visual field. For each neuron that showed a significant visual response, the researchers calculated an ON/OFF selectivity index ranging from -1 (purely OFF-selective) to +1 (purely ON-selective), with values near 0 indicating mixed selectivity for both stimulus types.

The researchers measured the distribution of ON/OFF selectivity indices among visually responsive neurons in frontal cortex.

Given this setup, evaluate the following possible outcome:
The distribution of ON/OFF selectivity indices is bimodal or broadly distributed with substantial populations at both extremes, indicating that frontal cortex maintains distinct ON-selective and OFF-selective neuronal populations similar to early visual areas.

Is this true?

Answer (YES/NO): YES